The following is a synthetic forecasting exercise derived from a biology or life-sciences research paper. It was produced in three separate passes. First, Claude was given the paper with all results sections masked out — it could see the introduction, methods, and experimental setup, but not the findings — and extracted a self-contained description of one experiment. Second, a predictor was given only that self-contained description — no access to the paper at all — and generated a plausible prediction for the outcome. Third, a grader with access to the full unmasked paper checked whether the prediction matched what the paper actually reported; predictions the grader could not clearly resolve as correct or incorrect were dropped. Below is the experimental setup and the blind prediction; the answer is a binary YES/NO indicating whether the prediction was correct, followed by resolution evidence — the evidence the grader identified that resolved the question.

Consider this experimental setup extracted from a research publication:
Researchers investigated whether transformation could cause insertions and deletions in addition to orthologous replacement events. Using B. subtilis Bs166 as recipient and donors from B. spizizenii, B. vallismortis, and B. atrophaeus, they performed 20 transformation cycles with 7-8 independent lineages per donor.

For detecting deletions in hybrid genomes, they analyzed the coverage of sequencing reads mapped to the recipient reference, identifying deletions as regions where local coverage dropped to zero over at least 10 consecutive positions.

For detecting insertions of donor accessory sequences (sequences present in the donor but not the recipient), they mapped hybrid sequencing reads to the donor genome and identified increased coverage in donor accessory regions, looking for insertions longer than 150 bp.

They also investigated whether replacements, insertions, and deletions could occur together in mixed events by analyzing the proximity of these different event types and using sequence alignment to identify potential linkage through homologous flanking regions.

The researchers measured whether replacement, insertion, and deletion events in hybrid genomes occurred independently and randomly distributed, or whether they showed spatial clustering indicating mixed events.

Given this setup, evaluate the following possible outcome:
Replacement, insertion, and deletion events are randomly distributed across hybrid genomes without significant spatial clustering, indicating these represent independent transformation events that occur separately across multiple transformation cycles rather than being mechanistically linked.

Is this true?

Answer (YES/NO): NO